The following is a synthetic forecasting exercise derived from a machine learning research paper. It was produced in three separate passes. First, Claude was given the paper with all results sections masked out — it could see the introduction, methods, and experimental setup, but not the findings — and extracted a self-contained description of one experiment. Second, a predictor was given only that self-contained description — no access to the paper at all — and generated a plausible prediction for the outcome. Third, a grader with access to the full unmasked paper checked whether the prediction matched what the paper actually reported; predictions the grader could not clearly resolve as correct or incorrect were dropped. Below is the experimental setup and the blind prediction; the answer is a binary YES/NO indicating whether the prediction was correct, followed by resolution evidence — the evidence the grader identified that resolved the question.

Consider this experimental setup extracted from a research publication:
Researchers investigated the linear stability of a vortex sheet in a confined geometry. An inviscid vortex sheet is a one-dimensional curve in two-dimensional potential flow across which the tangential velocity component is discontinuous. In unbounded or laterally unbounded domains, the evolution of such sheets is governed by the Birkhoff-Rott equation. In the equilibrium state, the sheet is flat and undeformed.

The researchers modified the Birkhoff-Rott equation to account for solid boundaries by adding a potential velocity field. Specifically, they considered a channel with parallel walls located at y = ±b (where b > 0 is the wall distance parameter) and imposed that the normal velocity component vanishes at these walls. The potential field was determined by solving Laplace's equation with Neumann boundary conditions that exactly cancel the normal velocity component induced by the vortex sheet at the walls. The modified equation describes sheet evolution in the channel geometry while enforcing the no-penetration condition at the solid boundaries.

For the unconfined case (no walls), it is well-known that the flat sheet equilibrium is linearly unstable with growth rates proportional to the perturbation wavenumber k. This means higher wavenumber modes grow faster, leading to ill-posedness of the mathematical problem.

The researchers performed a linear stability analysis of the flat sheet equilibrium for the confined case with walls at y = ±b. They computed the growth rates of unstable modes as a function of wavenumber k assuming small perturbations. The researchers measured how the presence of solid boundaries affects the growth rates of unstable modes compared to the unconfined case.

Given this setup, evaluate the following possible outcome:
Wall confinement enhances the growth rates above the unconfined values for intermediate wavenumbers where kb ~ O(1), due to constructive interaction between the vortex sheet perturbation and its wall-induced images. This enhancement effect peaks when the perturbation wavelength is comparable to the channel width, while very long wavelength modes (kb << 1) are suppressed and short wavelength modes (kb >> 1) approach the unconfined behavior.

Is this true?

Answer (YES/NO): NO